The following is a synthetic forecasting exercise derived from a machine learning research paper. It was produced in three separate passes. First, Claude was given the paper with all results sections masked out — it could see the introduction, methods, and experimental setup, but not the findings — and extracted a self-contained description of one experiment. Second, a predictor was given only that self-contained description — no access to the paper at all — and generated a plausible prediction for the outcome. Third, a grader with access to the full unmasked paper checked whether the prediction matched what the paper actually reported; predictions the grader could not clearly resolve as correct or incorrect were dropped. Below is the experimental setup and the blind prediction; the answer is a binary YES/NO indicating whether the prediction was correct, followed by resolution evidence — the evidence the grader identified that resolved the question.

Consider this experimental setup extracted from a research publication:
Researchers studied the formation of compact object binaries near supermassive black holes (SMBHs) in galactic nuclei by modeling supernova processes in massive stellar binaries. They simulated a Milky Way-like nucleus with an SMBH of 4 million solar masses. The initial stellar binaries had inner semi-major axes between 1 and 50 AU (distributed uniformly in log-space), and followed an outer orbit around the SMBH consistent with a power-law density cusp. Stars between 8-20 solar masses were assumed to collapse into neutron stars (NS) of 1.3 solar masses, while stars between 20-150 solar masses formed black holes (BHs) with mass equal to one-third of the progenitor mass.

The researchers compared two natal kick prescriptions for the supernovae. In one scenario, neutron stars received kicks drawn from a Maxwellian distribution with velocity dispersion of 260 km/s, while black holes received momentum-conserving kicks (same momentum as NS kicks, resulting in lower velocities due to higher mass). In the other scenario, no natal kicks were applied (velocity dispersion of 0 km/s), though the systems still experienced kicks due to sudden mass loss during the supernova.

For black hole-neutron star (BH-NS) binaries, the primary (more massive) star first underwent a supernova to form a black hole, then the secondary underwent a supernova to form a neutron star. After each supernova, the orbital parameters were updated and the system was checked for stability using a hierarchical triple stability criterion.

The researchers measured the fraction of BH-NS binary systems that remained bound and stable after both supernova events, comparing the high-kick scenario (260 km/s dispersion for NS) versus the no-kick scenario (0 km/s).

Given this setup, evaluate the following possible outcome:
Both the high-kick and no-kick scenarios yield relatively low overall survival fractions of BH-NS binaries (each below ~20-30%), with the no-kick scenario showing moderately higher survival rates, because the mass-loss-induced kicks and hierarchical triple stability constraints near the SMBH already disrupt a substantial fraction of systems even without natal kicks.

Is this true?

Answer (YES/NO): NO